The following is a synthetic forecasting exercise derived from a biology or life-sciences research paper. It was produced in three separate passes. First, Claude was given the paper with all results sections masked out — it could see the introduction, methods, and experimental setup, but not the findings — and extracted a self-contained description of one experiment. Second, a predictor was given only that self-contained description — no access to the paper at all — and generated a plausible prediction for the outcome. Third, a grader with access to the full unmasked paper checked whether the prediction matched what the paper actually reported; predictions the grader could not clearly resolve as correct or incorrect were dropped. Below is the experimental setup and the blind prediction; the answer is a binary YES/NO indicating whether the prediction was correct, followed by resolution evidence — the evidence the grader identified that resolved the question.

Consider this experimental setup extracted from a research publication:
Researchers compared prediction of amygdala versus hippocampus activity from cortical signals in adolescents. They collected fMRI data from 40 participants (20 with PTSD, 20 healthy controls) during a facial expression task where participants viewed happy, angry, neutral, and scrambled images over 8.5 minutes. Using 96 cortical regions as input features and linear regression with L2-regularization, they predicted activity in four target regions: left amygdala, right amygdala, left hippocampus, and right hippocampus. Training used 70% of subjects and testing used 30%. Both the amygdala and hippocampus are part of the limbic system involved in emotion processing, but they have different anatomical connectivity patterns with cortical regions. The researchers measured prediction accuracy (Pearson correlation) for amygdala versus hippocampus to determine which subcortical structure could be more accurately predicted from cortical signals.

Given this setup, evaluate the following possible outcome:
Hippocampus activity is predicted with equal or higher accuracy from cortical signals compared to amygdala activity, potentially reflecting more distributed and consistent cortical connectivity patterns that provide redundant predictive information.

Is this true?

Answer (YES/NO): YES